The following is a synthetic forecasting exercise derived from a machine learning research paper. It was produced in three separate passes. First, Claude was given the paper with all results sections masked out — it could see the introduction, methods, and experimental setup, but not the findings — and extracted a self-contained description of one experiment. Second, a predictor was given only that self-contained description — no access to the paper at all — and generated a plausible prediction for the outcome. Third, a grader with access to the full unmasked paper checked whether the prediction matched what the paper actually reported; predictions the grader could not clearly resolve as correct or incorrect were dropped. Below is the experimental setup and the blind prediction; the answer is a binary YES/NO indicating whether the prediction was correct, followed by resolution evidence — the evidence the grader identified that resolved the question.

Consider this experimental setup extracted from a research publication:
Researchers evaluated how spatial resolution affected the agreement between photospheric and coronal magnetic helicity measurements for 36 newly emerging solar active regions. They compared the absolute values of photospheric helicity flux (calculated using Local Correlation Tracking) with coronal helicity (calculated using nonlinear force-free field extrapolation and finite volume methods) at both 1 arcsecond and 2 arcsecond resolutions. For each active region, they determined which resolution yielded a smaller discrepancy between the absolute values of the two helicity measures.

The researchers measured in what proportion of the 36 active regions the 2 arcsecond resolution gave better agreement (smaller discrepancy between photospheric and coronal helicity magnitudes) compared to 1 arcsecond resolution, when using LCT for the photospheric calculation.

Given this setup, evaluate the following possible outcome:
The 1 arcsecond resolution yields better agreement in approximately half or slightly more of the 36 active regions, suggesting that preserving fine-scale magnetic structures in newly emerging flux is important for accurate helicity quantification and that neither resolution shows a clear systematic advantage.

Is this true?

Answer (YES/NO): NO